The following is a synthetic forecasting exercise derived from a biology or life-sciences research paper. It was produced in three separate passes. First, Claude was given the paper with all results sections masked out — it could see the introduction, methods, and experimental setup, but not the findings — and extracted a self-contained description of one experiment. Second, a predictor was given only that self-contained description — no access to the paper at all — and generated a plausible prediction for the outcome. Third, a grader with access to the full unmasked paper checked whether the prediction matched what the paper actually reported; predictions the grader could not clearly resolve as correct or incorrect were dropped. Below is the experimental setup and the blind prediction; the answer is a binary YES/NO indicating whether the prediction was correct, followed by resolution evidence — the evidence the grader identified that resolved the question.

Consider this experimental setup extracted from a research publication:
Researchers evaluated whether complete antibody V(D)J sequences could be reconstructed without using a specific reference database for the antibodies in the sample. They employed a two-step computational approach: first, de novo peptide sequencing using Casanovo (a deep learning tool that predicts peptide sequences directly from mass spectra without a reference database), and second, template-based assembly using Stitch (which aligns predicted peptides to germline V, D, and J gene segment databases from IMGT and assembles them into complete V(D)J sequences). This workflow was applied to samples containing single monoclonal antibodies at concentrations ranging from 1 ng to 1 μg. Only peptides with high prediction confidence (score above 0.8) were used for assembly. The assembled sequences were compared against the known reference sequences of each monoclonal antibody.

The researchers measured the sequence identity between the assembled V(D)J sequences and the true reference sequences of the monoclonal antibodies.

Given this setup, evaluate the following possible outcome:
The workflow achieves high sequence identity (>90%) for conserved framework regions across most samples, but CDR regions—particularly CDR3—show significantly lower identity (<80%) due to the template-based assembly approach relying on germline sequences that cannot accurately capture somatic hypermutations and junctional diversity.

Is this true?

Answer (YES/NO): NO